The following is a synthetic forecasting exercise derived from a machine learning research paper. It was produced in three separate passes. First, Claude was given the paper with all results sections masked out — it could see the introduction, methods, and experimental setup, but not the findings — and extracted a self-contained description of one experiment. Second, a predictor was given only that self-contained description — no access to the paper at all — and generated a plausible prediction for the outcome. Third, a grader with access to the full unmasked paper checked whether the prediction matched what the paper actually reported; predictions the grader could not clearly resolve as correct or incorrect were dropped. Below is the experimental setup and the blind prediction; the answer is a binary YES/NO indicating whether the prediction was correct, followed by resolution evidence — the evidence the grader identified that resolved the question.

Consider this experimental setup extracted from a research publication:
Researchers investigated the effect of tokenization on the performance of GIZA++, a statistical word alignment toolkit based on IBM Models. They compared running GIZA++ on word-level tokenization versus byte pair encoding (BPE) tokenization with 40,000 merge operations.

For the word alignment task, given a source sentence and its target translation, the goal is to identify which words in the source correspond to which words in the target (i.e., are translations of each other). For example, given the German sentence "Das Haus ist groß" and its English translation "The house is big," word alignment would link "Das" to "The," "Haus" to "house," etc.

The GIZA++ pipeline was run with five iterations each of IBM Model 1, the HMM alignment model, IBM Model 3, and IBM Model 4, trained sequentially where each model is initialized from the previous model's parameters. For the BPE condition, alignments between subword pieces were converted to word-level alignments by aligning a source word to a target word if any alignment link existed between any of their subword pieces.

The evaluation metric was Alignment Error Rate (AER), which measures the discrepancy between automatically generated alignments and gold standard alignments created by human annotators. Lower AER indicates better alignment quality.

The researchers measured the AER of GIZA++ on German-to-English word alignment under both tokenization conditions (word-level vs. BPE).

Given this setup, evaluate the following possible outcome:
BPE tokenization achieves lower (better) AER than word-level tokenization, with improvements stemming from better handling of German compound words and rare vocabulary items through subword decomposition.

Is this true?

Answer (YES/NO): YES